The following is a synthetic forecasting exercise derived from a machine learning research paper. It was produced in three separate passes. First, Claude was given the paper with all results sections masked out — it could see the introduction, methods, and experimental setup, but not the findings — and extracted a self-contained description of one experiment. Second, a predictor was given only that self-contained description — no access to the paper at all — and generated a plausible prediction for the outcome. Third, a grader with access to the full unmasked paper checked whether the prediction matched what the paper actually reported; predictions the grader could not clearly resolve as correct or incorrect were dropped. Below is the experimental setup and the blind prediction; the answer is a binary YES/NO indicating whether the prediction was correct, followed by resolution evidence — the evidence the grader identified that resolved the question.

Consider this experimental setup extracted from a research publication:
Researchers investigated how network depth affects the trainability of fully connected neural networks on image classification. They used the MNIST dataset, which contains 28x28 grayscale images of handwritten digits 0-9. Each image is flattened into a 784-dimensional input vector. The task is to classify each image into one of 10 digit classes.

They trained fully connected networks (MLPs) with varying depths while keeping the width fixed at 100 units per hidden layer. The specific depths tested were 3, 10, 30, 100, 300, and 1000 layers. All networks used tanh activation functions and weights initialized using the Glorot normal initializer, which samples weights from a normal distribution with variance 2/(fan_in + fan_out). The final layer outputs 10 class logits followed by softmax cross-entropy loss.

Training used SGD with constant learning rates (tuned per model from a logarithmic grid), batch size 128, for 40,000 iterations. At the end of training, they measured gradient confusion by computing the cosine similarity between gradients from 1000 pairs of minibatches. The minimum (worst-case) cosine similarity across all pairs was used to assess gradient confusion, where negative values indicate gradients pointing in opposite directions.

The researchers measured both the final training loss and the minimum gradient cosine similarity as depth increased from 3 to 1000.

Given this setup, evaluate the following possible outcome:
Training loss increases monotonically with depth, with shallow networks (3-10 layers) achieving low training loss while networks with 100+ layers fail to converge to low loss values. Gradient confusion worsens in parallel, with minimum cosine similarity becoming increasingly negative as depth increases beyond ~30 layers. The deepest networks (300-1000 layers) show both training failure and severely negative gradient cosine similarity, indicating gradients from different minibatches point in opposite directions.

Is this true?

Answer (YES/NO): NO